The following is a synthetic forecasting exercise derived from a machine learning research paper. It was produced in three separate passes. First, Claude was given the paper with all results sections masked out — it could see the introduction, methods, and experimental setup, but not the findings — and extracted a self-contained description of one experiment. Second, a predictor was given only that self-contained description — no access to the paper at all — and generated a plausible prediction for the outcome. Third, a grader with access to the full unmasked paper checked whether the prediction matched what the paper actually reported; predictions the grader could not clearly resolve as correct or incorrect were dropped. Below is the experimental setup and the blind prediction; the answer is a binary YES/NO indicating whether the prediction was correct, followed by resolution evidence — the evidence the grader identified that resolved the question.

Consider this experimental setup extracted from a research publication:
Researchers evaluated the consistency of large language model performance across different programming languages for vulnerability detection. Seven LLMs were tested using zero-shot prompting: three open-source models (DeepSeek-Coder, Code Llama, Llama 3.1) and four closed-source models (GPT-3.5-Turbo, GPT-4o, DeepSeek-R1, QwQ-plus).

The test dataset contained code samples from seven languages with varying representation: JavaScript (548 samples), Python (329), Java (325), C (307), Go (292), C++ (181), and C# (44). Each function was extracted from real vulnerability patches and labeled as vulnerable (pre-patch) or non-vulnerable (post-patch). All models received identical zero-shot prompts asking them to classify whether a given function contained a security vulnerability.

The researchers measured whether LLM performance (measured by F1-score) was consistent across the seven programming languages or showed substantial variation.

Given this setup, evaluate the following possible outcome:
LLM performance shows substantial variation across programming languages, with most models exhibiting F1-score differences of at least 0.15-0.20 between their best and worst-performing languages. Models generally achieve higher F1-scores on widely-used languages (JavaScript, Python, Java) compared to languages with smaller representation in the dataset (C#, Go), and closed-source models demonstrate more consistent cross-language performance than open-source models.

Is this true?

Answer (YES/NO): NO